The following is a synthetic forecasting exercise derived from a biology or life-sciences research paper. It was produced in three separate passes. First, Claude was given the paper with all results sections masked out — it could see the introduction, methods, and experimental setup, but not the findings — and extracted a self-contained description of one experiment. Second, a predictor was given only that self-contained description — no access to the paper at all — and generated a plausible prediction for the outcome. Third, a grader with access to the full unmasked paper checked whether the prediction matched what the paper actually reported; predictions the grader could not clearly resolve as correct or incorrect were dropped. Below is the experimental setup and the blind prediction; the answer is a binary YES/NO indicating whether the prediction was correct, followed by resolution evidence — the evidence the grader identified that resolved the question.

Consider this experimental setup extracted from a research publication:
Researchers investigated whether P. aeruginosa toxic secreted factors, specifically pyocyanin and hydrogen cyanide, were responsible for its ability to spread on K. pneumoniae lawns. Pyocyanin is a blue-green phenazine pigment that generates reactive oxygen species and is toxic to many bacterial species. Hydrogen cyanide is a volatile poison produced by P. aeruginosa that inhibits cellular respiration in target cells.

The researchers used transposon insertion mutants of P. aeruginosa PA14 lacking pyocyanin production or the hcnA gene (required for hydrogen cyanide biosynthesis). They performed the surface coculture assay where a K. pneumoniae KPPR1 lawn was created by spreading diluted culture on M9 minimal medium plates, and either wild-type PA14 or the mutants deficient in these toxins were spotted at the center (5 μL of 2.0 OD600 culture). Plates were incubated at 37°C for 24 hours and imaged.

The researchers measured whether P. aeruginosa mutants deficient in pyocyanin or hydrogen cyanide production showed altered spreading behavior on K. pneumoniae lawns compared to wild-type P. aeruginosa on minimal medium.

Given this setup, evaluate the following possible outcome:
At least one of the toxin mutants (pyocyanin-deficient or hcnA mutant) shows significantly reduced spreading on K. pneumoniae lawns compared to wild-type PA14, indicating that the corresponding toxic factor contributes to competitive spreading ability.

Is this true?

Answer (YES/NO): NO